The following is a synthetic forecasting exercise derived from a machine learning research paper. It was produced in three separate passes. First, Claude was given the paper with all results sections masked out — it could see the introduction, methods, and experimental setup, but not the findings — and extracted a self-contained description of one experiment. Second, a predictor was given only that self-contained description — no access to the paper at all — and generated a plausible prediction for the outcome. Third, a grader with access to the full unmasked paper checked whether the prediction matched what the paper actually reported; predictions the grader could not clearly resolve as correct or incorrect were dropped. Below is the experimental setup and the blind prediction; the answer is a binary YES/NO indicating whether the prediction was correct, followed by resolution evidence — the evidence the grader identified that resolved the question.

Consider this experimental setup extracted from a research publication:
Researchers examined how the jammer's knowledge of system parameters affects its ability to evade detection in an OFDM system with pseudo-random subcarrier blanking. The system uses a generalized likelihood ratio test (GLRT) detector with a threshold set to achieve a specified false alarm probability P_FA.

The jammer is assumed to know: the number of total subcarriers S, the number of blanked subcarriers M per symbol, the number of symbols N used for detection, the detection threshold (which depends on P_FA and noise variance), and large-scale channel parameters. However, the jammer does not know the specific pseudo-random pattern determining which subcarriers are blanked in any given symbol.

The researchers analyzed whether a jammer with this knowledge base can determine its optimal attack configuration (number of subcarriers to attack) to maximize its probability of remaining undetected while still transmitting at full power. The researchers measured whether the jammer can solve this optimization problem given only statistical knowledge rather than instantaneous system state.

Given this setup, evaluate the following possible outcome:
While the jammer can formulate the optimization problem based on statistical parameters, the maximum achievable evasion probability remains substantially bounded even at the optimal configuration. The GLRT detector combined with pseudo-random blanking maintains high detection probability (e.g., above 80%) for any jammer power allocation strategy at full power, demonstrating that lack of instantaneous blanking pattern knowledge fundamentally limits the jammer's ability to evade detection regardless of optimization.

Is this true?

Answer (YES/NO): NO